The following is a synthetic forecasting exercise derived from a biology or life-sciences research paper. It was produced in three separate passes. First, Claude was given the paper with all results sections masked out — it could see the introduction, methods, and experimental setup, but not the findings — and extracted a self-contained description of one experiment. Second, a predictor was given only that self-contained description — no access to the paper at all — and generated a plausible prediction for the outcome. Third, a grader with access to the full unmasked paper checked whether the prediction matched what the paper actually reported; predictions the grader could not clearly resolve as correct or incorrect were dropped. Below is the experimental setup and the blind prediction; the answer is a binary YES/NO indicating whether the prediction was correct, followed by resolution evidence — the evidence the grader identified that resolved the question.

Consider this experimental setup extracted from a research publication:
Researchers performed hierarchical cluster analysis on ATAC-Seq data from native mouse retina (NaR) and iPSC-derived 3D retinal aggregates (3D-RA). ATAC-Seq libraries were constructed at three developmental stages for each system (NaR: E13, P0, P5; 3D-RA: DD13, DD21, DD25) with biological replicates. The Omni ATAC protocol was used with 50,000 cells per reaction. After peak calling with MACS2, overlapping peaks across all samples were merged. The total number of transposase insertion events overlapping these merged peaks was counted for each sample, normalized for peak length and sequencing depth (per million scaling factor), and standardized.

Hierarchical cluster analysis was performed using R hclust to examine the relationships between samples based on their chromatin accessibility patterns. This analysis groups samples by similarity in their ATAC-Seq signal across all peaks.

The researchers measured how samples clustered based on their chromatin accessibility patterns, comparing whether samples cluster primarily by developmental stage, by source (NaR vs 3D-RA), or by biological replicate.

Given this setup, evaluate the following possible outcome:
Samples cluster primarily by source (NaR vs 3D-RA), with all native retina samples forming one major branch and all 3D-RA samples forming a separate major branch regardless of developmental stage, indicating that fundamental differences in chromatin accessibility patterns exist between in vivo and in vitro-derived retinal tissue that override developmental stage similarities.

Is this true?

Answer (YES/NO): NO